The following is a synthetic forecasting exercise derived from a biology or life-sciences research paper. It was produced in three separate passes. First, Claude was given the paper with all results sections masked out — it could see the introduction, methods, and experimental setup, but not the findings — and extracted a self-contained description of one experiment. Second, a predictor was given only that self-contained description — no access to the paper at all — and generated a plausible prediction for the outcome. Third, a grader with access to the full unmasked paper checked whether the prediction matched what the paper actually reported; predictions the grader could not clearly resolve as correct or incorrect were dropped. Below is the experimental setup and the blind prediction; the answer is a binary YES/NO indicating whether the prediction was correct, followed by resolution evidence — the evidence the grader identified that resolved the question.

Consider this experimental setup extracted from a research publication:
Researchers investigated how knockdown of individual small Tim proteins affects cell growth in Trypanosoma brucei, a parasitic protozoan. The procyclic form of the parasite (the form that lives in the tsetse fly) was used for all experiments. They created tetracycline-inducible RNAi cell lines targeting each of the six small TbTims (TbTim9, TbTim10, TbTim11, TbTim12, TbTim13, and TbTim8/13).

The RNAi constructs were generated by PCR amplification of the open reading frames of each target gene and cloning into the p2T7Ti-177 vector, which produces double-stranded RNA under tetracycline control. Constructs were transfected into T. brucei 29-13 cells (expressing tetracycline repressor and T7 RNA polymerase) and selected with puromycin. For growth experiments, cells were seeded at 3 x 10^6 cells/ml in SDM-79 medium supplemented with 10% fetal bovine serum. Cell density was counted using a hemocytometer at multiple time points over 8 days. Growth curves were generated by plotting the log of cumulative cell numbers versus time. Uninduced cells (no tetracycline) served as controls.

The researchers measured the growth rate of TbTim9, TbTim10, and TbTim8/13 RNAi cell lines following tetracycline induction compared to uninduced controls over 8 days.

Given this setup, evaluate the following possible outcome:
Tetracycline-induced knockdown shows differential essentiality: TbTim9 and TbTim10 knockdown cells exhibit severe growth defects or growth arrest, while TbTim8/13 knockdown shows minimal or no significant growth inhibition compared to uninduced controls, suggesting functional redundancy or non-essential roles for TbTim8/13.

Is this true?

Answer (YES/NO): NO